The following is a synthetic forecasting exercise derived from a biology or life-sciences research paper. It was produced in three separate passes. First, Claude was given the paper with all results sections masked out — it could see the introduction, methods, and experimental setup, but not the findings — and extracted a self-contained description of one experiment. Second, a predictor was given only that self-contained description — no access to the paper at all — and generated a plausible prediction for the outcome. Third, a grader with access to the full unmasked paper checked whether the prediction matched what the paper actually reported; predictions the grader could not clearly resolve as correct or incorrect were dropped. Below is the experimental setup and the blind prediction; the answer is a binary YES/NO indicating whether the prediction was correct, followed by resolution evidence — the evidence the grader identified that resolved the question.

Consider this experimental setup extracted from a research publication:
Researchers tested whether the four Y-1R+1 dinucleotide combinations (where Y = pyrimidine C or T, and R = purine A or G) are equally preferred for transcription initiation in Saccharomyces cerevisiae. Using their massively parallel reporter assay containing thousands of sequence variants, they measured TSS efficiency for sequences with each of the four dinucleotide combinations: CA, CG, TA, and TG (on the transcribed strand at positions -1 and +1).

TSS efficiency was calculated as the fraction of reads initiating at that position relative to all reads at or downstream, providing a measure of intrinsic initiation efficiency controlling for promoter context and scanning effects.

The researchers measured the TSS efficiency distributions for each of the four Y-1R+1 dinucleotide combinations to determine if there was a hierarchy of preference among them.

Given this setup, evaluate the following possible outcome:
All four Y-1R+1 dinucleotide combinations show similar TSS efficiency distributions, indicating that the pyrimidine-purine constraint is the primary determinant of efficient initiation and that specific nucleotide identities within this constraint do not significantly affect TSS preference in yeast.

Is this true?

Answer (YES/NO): NO